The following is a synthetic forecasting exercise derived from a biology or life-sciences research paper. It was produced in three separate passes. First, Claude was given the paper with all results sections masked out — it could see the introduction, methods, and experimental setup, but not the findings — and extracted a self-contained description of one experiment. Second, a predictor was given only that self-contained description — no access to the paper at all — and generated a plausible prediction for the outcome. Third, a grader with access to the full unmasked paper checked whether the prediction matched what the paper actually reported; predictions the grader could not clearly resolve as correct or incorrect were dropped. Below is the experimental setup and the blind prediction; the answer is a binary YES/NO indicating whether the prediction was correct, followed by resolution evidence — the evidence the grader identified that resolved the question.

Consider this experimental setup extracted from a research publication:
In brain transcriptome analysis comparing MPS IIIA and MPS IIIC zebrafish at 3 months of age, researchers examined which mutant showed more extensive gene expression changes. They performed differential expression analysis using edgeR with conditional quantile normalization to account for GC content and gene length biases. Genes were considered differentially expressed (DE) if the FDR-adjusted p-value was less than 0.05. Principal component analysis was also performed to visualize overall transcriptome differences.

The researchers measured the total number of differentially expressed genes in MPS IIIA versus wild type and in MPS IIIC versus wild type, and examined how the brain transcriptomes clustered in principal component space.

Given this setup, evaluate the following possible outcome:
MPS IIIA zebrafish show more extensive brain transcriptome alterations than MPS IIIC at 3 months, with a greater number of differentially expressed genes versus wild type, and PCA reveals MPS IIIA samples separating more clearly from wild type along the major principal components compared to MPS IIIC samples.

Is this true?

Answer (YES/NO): YES